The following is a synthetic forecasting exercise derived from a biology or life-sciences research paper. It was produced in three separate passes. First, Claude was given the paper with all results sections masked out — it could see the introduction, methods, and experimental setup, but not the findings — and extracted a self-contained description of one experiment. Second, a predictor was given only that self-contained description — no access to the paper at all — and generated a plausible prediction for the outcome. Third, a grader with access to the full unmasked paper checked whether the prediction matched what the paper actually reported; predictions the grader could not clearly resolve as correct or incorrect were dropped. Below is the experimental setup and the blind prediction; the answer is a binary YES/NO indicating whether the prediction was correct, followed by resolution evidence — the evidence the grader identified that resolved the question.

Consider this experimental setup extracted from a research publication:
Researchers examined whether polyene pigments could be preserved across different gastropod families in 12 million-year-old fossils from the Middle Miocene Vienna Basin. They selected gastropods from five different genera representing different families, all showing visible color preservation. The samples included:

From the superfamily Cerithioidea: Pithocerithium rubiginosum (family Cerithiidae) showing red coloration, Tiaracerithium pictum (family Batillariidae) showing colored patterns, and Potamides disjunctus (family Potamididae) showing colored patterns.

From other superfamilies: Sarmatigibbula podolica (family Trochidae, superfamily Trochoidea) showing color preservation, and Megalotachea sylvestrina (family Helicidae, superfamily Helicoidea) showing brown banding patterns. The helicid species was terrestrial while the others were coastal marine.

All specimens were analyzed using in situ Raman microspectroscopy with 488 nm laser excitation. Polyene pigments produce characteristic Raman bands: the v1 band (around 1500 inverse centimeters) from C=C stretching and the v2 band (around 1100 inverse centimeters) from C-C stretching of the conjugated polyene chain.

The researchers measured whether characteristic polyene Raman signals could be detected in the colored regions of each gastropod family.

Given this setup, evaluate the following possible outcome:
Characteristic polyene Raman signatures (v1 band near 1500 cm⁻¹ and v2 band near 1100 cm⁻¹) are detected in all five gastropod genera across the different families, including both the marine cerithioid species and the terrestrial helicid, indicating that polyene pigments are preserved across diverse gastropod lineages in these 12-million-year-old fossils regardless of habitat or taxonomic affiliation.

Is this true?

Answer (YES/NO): NO